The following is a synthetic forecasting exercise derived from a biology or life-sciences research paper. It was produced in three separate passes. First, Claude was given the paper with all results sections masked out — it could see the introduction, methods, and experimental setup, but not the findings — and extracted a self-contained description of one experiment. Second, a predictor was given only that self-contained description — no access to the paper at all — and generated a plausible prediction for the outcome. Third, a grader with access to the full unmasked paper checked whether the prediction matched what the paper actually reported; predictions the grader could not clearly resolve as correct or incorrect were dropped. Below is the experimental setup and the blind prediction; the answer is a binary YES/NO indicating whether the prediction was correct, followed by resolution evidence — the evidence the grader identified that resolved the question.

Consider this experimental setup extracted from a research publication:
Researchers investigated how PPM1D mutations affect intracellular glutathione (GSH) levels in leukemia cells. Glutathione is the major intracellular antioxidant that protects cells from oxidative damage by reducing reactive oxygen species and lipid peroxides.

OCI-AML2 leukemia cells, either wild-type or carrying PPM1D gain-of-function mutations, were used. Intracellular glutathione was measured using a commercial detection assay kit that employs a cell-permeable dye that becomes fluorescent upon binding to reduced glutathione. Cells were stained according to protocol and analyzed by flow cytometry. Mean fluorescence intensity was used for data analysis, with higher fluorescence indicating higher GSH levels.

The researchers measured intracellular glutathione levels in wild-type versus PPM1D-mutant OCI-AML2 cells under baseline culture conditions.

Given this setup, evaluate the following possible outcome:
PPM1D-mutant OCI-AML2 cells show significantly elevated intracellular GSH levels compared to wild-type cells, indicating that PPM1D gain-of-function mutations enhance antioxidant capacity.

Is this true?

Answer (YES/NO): NO